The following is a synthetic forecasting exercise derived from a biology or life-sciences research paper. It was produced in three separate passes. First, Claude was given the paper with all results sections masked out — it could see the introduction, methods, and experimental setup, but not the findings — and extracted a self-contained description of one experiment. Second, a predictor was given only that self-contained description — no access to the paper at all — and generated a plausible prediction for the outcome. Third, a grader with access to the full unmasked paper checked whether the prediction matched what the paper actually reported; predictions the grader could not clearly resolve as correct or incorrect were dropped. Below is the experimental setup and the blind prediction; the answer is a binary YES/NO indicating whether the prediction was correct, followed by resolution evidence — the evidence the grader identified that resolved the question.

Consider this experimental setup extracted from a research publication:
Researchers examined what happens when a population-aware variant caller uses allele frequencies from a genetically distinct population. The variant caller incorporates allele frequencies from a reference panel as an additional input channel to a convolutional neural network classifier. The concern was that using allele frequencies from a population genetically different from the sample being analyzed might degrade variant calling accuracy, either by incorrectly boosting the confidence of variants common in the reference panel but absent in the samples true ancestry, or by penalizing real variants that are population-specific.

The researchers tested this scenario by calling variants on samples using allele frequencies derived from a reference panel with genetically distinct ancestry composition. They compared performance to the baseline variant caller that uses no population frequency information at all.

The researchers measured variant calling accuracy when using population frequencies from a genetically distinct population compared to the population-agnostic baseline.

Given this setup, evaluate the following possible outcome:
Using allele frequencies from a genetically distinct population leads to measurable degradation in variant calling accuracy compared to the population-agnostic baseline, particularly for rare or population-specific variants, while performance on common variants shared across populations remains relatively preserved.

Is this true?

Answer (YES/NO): NO